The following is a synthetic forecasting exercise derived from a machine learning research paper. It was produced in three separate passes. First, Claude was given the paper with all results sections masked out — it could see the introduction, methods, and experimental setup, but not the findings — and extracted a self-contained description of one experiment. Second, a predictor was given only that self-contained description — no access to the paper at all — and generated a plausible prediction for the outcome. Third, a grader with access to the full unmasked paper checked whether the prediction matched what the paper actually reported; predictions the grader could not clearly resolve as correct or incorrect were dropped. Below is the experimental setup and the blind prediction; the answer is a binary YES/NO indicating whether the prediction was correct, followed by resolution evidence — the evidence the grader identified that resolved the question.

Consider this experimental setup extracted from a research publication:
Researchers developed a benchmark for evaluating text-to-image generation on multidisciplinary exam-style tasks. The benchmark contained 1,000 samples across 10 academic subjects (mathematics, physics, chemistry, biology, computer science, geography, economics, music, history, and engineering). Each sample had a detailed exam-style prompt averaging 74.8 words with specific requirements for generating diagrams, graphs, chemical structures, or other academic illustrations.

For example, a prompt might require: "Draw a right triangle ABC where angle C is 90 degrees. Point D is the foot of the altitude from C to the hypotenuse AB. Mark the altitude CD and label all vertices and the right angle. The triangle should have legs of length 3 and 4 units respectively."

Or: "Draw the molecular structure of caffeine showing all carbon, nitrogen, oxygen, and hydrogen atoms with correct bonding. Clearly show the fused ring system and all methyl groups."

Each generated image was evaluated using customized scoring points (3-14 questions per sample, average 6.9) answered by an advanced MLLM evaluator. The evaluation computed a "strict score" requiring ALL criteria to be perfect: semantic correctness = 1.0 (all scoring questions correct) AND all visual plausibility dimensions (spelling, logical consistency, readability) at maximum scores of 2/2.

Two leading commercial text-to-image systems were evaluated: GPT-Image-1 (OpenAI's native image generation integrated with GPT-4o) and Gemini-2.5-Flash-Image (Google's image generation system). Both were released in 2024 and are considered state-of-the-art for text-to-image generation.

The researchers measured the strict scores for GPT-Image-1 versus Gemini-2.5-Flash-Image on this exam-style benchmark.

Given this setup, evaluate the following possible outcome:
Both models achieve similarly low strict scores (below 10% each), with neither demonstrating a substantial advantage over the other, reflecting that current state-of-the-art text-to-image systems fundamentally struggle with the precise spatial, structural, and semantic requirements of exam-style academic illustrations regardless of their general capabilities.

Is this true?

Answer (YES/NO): NO